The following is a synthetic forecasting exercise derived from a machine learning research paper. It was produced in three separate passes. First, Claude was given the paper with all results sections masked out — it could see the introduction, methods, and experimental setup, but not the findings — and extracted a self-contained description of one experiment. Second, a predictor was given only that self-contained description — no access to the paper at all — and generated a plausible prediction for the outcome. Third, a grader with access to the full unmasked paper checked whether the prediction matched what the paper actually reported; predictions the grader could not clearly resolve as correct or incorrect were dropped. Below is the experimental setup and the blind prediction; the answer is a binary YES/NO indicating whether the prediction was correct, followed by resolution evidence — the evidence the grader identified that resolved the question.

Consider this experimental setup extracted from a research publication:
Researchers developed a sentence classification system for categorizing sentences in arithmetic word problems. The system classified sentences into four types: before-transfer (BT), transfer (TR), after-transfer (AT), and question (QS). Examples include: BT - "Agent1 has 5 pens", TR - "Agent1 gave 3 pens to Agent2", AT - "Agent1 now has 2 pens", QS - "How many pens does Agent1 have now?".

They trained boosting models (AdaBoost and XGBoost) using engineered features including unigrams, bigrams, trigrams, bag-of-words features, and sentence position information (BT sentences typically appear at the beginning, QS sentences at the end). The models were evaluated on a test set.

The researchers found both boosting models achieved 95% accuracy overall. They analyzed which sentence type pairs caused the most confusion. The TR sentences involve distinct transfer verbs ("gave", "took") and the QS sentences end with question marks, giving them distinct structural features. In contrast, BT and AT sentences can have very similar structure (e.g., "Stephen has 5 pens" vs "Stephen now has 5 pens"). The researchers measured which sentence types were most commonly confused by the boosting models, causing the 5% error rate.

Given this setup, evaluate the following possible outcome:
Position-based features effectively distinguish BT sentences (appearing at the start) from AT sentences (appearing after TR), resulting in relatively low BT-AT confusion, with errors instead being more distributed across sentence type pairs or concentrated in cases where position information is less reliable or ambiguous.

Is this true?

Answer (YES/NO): NO